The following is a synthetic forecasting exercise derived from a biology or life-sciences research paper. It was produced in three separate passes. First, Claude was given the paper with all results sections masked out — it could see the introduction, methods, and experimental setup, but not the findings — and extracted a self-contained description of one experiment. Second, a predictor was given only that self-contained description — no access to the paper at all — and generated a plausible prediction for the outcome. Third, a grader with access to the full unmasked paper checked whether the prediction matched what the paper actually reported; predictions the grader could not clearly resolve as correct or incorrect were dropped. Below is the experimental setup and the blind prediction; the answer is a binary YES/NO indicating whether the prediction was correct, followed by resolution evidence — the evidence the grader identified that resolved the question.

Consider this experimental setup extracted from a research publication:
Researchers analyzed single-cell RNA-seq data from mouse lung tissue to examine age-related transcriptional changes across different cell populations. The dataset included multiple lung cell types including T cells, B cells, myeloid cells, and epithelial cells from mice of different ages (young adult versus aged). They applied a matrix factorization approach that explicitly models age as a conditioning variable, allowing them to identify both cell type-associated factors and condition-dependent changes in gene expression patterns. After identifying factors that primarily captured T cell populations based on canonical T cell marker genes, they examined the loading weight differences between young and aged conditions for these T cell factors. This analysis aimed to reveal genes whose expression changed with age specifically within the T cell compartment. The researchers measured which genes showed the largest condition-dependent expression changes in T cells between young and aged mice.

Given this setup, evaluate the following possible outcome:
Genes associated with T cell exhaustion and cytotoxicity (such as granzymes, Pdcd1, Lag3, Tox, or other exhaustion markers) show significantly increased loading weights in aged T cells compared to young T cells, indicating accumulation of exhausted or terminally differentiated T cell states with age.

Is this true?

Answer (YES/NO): NO